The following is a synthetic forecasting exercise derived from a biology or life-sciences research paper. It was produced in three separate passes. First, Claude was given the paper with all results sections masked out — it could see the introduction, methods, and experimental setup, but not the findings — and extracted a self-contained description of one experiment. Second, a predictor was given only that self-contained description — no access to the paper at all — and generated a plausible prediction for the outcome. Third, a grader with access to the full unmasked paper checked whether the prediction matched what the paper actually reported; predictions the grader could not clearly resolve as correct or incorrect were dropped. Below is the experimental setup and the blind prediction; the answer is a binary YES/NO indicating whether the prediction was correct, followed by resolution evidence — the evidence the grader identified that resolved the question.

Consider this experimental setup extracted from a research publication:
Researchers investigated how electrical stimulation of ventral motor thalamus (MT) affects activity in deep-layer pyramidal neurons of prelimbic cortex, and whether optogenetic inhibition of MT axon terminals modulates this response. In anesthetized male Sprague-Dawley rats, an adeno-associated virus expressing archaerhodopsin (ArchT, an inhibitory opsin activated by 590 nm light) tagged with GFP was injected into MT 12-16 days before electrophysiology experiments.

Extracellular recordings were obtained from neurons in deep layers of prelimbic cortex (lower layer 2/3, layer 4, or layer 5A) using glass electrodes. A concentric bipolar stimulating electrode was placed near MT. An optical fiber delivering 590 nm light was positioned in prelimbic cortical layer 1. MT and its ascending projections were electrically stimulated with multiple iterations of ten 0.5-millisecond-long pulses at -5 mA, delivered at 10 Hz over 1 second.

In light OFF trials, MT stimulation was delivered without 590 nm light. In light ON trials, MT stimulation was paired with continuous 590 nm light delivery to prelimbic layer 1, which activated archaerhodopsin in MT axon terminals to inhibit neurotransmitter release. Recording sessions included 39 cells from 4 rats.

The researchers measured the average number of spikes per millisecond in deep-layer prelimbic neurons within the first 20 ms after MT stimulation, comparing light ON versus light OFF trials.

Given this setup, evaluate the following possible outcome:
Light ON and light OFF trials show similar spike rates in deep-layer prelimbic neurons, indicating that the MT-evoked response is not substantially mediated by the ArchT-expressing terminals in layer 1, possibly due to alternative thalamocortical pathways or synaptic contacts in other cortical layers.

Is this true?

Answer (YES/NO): NO